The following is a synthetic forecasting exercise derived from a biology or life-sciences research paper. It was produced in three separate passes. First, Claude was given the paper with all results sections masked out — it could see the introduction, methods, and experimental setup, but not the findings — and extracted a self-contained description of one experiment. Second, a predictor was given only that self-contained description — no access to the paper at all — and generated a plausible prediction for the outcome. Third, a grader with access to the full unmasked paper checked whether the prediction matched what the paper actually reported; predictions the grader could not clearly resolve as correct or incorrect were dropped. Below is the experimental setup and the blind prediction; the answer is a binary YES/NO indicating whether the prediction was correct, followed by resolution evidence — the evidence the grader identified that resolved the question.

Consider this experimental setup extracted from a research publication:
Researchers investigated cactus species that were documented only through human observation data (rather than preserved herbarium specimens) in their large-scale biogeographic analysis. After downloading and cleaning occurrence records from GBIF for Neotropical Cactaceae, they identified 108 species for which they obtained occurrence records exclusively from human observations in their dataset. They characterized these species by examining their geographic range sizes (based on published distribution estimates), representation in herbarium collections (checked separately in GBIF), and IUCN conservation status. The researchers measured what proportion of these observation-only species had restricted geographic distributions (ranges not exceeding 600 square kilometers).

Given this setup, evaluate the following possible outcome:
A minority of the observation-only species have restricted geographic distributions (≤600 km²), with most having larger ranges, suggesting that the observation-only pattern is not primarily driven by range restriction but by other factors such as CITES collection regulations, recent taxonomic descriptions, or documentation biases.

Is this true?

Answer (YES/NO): NO